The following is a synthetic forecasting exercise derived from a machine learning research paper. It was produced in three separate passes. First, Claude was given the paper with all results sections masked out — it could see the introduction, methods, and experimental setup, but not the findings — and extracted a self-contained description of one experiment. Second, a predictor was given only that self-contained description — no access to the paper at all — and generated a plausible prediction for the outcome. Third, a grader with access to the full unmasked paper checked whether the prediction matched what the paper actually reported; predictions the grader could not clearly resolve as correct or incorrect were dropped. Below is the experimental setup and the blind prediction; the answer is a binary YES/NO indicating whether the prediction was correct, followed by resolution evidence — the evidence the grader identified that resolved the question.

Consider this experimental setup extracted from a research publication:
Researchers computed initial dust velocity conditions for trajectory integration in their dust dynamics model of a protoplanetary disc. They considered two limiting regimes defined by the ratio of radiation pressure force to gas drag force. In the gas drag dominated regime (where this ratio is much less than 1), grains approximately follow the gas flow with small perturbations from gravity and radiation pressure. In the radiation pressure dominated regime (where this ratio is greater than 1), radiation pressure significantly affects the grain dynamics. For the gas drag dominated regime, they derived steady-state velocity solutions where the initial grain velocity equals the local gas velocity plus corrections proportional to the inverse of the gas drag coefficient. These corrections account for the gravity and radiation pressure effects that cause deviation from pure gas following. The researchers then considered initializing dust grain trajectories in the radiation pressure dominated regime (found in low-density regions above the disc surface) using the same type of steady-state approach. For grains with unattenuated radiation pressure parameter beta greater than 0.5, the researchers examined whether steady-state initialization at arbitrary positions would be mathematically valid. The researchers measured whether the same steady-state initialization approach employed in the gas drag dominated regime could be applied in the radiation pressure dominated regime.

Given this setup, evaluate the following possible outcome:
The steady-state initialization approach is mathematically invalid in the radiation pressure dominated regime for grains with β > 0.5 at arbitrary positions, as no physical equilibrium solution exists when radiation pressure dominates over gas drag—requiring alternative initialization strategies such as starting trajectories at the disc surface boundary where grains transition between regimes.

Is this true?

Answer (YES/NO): NO